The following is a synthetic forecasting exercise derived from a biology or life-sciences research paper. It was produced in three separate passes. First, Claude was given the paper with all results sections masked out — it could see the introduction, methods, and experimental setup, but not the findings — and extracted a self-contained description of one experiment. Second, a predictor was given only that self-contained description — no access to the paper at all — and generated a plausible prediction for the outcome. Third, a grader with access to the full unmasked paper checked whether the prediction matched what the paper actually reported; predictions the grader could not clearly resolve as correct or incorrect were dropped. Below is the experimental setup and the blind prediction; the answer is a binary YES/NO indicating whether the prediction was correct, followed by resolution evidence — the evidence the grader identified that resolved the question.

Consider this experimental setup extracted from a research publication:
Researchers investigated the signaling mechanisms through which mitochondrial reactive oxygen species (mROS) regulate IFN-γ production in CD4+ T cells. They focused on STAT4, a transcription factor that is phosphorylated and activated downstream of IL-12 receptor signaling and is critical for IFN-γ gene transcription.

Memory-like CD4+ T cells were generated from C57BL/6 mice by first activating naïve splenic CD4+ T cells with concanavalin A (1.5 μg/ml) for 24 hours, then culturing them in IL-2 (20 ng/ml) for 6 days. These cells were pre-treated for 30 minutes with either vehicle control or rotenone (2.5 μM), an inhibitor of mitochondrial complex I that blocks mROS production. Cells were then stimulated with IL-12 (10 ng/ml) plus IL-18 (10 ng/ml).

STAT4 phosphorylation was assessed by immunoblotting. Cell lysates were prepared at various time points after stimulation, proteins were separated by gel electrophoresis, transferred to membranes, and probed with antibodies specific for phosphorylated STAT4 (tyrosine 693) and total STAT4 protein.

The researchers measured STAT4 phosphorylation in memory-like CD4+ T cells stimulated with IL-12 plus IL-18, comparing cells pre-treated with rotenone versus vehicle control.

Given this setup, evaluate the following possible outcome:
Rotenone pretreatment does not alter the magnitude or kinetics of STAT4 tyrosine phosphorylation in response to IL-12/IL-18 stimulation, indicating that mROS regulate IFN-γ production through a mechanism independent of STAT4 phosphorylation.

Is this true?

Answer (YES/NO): NO